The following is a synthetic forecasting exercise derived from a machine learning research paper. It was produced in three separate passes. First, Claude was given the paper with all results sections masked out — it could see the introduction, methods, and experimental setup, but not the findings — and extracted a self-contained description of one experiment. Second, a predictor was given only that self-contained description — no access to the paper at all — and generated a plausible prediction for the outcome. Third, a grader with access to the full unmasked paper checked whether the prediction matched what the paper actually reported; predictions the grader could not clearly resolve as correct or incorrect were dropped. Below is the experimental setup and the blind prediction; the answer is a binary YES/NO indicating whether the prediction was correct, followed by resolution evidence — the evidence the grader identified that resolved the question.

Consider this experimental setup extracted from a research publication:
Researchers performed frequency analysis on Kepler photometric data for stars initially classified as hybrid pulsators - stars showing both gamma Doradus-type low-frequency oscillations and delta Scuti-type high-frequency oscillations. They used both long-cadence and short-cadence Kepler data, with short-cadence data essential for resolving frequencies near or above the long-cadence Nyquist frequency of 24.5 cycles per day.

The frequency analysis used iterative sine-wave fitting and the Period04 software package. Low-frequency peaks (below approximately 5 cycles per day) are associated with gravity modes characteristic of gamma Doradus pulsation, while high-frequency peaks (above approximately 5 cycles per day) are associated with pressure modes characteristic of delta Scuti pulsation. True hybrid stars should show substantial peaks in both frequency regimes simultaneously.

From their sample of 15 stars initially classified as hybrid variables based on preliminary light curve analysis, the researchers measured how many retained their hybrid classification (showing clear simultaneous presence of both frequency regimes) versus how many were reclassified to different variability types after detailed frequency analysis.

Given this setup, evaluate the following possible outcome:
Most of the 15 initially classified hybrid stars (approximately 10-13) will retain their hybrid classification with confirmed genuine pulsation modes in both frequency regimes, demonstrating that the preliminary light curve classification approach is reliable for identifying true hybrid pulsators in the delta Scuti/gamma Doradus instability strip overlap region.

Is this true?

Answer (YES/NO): NO